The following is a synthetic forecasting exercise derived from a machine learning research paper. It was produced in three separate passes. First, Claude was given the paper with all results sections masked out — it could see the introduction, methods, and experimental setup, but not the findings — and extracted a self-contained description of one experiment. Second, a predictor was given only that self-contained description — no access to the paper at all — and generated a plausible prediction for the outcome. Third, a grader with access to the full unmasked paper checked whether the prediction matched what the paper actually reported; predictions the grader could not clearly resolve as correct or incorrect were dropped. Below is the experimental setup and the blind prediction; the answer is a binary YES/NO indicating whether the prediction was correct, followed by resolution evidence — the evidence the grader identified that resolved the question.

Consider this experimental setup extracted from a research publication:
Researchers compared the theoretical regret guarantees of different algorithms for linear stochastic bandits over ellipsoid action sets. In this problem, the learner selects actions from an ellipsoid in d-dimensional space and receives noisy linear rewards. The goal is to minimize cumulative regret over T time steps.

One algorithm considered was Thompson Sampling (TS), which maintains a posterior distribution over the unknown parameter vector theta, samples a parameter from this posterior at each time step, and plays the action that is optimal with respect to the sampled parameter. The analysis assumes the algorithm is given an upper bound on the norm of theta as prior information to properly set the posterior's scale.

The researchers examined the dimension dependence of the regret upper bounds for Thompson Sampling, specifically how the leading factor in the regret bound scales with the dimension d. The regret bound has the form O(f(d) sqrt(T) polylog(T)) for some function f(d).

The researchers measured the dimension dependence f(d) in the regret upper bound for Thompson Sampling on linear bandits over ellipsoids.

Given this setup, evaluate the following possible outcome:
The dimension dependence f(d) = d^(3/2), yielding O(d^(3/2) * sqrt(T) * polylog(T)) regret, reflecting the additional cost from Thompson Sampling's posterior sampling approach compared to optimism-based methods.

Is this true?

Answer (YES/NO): YES